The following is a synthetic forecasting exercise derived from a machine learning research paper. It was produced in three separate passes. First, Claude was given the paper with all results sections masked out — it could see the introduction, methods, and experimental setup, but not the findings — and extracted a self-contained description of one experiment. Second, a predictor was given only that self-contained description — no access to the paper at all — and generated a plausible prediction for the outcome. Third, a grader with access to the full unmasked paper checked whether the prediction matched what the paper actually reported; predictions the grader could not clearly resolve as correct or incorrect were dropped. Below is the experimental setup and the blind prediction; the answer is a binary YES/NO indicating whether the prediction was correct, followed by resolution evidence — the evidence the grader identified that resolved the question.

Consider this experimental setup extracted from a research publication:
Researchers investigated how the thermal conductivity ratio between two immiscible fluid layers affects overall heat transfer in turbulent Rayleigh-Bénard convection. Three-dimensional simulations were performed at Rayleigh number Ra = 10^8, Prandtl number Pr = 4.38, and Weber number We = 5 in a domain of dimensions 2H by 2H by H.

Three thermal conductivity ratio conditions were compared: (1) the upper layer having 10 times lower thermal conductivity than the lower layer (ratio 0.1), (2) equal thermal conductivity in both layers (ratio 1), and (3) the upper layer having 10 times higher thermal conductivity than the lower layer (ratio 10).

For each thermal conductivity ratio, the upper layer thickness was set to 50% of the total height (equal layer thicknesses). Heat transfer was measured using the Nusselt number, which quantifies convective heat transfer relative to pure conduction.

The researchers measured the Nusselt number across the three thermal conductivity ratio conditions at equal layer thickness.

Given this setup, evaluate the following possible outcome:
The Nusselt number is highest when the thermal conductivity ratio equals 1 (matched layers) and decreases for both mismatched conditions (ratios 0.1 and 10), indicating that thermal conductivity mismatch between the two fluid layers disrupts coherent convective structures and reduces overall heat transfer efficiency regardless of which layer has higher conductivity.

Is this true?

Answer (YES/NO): NO